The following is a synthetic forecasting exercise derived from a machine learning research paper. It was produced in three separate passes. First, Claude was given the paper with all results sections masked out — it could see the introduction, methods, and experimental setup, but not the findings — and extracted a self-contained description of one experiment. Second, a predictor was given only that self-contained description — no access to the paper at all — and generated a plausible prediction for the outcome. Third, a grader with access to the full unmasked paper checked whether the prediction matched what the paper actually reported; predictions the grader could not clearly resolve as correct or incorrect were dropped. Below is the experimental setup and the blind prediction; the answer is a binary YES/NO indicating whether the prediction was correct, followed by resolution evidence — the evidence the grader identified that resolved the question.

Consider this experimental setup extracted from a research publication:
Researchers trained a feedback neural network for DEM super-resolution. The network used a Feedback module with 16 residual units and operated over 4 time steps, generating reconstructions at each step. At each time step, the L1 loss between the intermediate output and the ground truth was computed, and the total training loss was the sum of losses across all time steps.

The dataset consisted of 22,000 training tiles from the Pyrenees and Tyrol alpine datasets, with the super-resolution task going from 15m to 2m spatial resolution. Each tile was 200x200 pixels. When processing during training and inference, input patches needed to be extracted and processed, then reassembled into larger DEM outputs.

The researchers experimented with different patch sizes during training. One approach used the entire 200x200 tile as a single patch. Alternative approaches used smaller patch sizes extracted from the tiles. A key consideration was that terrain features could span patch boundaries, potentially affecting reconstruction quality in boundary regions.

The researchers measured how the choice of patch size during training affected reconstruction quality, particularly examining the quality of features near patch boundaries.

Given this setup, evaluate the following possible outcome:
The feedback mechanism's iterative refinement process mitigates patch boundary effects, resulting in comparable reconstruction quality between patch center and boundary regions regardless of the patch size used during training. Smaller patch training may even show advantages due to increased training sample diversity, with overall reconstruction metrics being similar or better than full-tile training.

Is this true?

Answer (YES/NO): NO